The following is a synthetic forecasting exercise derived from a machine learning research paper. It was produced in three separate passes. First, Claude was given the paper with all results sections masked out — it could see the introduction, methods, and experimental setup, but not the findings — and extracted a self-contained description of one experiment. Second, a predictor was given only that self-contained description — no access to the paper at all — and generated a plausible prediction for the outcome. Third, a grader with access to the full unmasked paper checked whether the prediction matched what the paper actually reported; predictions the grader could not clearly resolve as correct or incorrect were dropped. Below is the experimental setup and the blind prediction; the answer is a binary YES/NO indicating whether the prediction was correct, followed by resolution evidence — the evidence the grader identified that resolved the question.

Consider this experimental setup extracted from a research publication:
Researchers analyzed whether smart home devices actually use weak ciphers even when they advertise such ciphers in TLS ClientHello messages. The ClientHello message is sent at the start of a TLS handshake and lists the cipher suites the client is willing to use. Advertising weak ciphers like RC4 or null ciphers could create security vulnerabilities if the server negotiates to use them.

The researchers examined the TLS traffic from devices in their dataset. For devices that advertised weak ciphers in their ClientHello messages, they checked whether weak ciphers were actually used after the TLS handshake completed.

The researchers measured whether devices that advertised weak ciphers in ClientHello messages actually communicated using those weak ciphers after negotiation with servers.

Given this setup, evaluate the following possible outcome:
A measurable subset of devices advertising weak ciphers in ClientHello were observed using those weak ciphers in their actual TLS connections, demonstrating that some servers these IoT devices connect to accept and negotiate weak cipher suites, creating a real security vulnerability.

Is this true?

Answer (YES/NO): NO